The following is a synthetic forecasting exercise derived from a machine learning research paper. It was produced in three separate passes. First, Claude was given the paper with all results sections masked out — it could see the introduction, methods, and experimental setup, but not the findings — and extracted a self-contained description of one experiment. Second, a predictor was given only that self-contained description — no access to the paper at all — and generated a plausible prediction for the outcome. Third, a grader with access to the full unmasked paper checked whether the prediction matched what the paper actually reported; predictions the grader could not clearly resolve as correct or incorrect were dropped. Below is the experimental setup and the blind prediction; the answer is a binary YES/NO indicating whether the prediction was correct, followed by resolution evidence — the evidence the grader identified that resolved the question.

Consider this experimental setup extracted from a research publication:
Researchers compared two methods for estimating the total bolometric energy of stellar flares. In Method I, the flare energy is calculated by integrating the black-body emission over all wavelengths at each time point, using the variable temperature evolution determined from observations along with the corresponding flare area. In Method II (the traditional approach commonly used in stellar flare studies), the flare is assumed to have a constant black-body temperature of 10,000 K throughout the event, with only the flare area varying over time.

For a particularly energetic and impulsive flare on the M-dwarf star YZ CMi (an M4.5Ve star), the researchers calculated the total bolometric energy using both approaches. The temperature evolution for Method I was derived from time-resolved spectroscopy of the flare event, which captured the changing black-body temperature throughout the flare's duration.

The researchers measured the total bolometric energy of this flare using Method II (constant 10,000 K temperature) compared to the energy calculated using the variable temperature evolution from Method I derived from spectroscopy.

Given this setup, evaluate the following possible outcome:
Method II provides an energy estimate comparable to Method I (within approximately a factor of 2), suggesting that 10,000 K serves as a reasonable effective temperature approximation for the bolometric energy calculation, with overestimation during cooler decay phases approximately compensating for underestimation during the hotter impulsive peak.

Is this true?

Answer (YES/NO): NO